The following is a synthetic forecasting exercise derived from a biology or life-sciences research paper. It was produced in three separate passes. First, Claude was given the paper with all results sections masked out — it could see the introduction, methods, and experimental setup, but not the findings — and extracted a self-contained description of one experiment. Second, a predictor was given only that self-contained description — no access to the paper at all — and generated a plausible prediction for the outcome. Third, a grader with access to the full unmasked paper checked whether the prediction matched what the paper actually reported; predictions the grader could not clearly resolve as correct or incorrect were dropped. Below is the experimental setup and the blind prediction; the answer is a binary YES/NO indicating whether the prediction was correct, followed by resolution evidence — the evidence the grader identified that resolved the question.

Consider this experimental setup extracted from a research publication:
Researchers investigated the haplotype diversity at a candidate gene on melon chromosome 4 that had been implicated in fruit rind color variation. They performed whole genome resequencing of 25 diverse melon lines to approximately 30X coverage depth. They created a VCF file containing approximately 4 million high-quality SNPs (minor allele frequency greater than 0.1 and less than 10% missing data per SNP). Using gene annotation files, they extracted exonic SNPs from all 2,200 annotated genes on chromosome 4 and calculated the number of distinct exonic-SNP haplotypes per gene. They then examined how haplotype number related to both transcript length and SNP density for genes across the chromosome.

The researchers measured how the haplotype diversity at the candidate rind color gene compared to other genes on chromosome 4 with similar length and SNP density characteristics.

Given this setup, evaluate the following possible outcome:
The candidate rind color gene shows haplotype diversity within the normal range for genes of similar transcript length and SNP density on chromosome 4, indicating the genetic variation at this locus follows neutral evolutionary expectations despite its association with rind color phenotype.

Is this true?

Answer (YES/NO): NO